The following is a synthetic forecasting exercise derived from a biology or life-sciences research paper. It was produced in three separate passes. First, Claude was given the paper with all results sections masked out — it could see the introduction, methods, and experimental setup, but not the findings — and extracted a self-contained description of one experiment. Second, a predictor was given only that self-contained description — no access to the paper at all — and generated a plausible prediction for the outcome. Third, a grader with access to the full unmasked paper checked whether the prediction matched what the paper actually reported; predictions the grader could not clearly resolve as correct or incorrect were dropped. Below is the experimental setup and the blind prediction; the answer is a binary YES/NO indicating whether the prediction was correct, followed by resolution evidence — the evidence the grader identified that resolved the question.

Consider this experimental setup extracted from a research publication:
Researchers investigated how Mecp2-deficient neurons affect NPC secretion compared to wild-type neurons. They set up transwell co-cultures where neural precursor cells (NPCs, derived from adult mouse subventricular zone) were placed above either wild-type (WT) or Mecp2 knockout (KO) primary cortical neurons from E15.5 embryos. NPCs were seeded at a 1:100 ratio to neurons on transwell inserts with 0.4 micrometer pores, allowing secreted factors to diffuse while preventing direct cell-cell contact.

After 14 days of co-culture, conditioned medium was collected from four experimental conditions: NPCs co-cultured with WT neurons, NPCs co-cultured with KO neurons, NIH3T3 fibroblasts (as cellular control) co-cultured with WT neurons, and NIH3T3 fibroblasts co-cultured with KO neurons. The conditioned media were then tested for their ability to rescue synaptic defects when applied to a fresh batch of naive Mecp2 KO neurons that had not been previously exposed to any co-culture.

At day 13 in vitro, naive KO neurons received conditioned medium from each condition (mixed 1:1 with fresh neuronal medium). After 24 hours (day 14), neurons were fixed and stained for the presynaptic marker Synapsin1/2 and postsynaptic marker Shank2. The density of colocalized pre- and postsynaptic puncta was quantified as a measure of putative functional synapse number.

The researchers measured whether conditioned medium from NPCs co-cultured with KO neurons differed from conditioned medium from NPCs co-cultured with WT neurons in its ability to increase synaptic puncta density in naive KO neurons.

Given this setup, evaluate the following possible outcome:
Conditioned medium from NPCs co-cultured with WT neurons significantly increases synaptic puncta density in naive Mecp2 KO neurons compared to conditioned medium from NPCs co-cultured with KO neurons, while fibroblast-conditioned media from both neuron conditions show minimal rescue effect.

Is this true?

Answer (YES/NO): NO